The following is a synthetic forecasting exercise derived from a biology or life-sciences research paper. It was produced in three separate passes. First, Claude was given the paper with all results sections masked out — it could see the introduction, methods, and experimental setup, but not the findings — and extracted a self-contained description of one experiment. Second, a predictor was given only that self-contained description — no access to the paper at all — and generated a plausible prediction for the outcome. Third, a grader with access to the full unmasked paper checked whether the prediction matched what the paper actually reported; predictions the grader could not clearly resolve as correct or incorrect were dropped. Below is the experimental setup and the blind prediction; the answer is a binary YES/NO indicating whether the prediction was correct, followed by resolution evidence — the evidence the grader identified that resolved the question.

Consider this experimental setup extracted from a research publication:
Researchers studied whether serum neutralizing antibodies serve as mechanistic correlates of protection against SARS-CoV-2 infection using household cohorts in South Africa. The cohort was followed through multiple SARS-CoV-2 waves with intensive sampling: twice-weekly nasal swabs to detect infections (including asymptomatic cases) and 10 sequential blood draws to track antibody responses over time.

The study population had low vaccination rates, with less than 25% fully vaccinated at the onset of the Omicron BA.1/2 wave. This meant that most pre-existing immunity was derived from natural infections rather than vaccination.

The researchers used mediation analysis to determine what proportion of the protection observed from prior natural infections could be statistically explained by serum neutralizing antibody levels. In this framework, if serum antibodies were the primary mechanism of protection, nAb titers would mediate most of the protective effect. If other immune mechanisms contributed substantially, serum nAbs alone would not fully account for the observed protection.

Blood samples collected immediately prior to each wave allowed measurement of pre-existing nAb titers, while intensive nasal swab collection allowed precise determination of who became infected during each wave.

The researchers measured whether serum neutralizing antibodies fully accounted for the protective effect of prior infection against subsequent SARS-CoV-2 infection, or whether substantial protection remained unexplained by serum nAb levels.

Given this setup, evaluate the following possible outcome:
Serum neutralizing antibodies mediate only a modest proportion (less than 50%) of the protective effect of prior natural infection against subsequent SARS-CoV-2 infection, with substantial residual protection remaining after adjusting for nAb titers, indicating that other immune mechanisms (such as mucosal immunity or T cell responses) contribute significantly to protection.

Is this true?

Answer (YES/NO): YES